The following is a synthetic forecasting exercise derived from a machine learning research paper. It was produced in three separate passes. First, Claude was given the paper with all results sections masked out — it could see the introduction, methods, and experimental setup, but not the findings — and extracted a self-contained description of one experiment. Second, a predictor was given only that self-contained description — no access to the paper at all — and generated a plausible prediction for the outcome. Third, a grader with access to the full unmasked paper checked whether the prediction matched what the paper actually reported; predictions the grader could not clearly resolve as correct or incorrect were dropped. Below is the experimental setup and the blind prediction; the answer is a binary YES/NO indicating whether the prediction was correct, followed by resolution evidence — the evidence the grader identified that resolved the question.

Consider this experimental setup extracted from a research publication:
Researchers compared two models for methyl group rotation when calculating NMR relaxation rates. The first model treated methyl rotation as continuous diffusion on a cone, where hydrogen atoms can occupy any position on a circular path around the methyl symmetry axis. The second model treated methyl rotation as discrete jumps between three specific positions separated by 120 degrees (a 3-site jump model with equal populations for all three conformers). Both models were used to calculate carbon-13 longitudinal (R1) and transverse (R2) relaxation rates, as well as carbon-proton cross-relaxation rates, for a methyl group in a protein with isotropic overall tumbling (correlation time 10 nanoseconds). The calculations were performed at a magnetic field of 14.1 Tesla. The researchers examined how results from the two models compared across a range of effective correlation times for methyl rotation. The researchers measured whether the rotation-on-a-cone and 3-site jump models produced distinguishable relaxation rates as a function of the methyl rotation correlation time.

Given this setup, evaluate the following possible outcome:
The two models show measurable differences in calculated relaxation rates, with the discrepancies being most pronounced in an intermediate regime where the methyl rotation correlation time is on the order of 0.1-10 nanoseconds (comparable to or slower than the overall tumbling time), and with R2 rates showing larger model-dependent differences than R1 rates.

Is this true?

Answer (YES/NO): NO